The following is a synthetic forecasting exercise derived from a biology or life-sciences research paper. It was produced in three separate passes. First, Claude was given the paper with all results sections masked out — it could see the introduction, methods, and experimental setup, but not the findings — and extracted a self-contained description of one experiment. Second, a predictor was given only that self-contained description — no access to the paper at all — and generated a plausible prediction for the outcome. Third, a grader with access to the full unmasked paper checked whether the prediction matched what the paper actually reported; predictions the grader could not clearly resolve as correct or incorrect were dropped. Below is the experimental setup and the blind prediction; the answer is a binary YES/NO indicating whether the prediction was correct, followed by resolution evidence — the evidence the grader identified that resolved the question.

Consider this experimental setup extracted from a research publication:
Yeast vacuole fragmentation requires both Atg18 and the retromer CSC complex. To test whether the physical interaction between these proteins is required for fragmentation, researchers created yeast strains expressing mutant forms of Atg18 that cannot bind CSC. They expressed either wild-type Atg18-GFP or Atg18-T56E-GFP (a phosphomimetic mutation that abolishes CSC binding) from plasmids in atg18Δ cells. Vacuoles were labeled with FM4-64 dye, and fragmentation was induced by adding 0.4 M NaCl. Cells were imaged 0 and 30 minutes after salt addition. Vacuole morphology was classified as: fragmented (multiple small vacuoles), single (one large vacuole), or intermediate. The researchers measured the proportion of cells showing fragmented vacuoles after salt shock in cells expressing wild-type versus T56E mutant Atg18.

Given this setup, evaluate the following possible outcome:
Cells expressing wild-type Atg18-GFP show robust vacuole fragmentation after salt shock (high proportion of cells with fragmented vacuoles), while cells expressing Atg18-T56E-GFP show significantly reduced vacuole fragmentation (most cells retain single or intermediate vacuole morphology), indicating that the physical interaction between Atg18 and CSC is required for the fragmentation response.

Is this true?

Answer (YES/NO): YES